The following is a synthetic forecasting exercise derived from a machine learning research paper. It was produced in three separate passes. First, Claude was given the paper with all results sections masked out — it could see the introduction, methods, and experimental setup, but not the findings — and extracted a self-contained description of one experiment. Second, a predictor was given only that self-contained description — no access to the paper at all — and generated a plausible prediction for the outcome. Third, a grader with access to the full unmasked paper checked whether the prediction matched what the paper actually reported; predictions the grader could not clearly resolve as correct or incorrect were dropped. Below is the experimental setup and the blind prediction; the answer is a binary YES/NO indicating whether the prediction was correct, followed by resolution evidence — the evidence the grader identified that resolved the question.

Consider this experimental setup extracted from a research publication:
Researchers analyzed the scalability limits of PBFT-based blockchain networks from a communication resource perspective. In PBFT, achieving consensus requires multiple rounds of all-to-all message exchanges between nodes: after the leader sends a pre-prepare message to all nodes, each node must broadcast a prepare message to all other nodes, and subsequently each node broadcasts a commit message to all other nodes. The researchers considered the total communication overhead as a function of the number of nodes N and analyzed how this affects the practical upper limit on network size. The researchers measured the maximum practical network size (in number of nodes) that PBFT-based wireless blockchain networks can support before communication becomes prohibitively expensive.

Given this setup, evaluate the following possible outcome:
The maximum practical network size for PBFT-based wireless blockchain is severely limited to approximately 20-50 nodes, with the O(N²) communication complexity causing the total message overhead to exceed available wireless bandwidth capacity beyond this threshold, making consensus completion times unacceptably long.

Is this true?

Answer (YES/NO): NO